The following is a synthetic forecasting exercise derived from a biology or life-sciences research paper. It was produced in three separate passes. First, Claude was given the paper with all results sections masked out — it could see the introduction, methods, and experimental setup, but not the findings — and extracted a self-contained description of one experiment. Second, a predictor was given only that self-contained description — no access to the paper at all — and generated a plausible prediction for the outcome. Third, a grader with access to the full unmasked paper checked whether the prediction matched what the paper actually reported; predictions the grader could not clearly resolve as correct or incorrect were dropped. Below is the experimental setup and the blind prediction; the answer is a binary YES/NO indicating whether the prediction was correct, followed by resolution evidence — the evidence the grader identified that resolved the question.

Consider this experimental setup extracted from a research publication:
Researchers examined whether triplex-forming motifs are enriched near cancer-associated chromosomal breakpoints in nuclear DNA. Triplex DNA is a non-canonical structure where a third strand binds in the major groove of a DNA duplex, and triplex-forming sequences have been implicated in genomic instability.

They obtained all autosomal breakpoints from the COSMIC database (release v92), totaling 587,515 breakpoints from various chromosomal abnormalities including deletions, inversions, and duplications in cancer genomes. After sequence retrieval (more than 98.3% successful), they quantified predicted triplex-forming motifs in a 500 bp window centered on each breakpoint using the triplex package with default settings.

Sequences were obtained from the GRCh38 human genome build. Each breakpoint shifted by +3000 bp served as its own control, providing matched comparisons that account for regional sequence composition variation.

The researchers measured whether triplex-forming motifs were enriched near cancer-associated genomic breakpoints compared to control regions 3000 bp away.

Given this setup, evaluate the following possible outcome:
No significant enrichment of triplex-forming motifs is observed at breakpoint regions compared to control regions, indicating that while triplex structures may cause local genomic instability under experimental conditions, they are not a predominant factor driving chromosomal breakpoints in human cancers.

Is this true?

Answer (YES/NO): NO